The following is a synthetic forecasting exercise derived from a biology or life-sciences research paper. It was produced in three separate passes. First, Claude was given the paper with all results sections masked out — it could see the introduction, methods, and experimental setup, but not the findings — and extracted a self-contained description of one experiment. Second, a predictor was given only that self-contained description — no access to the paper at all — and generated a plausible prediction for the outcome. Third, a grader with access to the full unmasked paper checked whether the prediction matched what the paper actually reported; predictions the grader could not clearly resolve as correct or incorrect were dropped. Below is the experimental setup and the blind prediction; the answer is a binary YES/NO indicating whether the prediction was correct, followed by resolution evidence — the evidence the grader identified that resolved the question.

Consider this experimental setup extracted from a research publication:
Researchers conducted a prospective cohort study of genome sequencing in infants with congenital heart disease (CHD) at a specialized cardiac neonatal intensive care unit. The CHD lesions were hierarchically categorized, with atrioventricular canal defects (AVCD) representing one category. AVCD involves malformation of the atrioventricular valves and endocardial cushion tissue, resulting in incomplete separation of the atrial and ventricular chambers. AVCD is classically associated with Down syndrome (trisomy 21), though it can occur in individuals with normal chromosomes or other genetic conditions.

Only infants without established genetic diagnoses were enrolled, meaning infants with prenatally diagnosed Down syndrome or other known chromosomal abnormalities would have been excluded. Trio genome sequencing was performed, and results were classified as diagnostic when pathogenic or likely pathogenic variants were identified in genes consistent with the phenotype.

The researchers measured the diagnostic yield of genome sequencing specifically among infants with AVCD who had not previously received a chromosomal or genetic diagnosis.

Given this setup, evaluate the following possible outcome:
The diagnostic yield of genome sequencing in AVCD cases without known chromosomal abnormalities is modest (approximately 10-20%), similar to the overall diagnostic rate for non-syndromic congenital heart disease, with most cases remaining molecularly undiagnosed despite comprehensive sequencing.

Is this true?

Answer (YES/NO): NO